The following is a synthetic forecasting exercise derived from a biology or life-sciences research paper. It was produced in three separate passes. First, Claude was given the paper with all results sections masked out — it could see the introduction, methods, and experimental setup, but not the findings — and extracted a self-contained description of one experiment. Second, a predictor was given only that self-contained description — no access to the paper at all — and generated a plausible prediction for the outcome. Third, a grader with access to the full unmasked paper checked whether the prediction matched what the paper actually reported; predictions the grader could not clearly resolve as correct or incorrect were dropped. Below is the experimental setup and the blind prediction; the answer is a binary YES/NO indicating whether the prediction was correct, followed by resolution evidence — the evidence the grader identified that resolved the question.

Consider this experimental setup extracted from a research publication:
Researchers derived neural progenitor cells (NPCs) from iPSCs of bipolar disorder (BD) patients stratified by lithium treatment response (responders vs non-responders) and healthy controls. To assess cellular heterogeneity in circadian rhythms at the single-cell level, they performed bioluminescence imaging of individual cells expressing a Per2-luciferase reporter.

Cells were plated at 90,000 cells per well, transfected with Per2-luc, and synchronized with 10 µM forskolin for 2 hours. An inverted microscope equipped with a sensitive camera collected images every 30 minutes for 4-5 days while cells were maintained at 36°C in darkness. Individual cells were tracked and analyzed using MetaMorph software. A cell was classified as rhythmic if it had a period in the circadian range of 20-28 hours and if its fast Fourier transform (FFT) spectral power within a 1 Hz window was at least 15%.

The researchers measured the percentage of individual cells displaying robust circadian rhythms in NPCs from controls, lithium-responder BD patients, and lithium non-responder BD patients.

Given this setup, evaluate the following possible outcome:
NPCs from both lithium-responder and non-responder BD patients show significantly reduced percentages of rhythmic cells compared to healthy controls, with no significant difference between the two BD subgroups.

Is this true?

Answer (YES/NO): NO